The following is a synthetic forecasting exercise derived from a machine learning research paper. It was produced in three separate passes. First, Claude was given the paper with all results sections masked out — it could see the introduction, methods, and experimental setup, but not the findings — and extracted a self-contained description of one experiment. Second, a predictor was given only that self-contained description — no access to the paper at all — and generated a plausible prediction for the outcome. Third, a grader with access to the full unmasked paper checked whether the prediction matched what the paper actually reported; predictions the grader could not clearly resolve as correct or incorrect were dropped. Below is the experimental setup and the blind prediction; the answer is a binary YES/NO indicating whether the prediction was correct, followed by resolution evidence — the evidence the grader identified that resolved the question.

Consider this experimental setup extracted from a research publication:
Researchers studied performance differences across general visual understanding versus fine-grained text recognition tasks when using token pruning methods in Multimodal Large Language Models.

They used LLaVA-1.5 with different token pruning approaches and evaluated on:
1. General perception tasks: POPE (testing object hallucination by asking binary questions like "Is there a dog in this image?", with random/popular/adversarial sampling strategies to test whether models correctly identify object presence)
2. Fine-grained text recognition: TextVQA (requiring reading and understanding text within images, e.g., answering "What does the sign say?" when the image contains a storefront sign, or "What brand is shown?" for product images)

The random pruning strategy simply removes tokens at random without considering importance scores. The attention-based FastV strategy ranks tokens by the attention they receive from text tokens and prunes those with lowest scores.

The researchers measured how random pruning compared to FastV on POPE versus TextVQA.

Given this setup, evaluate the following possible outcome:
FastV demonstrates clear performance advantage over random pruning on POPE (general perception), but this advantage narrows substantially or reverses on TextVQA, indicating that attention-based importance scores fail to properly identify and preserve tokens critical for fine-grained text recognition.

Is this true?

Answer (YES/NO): NO